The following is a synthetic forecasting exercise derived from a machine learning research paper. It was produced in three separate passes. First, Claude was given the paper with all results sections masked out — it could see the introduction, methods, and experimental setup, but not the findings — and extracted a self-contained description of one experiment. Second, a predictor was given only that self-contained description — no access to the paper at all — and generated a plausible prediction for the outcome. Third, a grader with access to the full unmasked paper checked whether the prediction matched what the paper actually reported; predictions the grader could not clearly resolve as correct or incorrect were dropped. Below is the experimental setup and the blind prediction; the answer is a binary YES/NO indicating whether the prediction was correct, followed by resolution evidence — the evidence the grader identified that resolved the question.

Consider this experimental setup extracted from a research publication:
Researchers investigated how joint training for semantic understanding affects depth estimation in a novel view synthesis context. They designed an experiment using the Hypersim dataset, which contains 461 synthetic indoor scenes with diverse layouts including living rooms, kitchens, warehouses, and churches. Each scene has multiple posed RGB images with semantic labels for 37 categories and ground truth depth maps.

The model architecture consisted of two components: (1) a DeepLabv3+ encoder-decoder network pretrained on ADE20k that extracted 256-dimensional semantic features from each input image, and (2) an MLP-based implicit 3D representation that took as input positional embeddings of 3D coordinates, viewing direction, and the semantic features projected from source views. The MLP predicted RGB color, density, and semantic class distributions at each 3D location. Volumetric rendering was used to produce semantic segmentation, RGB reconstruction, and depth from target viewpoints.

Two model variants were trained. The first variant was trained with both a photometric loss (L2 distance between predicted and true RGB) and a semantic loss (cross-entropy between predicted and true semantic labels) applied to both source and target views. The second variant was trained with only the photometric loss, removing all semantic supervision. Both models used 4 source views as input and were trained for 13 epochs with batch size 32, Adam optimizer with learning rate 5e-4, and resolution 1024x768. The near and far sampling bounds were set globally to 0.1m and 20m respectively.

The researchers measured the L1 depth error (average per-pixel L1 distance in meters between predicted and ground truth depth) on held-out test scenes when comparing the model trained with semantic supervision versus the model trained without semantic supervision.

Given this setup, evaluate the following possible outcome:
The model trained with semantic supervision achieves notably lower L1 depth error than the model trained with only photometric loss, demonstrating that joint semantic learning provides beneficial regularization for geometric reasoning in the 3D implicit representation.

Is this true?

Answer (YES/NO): YES